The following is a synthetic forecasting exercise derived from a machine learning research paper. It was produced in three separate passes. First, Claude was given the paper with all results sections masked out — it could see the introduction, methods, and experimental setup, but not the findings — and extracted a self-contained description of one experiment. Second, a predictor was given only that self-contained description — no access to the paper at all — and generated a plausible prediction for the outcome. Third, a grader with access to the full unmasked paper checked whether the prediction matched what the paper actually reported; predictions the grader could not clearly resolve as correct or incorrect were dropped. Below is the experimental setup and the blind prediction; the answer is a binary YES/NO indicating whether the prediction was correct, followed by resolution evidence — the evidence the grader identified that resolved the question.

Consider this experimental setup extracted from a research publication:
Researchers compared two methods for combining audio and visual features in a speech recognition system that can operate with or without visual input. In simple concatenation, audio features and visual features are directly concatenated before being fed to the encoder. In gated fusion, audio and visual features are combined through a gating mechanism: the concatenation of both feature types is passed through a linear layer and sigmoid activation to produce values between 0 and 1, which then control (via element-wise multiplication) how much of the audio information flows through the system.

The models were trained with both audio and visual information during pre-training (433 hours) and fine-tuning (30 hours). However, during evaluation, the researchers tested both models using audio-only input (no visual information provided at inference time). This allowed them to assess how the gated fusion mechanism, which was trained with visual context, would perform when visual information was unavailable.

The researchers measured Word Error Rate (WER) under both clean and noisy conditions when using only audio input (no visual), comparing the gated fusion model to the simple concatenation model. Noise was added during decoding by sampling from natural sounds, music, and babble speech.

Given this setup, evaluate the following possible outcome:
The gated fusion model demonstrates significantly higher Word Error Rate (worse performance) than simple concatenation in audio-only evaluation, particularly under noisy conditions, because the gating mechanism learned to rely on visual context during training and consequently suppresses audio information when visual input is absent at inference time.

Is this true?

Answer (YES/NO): NO